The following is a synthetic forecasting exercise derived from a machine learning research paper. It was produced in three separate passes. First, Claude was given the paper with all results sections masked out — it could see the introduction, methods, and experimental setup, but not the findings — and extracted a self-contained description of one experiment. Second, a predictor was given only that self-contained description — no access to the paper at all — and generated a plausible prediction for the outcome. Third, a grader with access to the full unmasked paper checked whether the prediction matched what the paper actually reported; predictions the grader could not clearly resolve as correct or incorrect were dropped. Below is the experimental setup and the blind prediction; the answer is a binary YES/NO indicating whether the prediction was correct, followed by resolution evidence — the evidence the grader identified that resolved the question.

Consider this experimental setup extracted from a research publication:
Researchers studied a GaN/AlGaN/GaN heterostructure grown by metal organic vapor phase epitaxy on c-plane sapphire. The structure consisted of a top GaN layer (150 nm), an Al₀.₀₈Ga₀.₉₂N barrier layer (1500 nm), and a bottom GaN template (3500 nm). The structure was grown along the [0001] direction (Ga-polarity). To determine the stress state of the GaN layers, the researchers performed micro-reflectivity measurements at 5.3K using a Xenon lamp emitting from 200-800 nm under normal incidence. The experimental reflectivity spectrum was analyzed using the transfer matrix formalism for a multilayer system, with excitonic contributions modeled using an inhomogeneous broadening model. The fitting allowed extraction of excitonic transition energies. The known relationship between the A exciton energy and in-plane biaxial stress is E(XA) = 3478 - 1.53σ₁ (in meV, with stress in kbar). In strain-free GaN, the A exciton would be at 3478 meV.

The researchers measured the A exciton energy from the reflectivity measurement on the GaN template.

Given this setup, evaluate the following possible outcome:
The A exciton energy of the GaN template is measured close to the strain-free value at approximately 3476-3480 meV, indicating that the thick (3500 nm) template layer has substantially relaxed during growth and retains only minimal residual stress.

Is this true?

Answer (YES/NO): NO